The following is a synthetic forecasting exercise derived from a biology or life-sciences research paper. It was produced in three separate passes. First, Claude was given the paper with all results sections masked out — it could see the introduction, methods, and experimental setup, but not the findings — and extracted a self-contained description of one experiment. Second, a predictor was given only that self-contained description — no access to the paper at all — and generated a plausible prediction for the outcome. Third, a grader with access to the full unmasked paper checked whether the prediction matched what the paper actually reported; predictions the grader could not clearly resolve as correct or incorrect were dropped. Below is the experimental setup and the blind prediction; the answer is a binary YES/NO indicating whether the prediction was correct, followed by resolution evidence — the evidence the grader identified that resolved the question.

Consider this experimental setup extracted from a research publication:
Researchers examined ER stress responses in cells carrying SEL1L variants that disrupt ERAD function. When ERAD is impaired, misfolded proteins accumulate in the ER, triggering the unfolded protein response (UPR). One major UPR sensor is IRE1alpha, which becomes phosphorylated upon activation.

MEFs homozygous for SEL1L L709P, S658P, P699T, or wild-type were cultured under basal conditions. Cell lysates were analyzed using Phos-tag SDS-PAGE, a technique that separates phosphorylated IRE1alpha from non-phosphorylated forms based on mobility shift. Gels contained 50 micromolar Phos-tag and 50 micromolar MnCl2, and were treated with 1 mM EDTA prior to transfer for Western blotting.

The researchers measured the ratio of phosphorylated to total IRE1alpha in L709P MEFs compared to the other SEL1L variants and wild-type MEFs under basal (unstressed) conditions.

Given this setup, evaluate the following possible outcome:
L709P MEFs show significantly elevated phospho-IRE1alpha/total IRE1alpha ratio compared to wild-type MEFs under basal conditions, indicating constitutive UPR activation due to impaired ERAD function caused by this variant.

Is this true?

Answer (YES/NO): NO